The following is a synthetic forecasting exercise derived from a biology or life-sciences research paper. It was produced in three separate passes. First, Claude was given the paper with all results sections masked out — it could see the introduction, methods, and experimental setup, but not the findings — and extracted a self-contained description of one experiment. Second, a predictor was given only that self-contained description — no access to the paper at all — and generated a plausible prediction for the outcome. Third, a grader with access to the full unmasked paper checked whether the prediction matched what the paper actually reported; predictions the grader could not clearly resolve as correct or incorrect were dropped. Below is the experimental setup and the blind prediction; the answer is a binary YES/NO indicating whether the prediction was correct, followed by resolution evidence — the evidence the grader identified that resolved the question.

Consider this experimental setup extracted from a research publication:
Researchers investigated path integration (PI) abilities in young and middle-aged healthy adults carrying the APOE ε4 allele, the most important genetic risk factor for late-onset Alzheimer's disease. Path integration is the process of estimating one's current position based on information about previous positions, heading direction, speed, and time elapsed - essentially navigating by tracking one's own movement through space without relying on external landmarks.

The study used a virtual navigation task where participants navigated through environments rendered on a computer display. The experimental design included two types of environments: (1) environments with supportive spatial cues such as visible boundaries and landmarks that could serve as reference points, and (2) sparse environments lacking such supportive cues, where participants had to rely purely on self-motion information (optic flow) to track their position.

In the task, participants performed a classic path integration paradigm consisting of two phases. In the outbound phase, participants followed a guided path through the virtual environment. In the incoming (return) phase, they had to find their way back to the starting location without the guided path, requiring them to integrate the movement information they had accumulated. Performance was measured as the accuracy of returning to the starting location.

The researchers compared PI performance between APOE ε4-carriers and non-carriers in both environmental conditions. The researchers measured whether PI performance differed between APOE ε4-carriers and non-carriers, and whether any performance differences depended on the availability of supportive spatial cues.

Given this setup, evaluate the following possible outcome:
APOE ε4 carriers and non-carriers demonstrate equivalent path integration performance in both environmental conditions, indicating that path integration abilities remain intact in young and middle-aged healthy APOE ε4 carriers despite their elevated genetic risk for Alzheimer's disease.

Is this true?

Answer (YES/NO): NO